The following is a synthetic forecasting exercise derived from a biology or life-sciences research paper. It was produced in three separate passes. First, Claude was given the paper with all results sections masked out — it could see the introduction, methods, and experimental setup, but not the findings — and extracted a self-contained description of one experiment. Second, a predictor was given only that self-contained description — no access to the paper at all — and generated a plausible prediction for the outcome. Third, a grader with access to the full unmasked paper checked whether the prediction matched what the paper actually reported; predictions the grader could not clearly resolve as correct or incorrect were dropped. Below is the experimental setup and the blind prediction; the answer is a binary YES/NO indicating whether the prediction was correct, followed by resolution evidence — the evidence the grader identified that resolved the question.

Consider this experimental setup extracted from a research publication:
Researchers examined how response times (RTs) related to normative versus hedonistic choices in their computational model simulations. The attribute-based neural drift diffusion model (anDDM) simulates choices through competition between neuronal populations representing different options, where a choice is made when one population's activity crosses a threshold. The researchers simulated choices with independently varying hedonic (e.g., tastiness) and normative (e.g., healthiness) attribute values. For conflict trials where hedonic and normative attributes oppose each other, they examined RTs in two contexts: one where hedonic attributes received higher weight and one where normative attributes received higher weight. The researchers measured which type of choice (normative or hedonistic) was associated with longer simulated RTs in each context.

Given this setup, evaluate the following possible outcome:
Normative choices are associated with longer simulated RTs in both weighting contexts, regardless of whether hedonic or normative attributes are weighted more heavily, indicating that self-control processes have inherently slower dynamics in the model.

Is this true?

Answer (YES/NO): NO